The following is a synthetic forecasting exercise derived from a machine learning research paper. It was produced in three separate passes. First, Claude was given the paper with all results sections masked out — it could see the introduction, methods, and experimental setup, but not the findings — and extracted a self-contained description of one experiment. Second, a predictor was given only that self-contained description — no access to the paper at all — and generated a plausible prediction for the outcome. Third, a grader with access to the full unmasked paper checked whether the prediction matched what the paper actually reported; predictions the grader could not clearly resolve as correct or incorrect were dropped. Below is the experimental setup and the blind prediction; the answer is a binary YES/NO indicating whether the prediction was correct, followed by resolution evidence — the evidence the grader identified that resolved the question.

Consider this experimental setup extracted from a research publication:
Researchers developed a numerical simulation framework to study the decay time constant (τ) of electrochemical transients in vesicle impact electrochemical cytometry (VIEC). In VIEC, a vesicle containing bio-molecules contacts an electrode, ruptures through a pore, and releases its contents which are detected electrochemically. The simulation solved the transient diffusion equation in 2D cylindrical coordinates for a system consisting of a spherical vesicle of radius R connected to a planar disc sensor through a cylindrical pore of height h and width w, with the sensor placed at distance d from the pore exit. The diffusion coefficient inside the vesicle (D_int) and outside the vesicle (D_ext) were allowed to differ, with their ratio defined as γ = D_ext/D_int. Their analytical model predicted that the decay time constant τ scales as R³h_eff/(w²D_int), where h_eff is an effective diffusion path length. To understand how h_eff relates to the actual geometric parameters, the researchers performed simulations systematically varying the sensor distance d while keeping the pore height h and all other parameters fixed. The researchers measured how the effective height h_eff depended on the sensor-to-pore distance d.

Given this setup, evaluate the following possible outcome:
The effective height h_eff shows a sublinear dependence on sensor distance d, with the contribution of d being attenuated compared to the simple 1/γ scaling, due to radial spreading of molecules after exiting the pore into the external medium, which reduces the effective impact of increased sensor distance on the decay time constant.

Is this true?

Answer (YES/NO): NO